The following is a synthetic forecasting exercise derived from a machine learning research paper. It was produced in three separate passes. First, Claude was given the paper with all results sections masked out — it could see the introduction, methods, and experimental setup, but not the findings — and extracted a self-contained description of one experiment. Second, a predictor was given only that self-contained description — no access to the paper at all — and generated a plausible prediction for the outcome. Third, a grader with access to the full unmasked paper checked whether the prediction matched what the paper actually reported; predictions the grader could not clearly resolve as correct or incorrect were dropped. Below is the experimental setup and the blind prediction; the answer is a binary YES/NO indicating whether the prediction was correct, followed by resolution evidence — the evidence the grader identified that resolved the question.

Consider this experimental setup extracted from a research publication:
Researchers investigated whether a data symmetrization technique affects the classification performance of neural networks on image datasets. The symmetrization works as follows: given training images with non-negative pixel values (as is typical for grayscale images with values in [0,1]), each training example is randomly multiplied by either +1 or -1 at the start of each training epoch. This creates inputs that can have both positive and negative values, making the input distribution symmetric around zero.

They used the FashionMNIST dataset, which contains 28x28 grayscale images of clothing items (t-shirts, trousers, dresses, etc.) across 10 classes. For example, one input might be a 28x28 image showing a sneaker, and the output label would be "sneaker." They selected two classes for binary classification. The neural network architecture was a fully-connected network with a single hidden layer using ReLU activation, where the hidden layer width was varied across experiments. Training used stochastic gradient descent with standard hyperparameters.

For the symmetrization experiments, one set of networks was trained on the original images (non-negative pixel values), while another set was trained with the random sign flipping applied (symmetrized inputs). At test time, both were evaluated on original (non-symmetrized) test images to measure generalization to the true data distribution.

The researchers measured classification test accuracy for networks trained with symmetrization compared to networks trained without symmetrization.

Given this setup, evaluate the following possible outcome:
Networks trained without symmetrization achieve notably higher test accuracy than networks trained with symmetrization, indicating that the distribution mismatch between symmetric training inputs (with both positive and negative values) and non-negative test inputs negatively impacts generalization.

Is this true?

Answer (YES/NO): NO